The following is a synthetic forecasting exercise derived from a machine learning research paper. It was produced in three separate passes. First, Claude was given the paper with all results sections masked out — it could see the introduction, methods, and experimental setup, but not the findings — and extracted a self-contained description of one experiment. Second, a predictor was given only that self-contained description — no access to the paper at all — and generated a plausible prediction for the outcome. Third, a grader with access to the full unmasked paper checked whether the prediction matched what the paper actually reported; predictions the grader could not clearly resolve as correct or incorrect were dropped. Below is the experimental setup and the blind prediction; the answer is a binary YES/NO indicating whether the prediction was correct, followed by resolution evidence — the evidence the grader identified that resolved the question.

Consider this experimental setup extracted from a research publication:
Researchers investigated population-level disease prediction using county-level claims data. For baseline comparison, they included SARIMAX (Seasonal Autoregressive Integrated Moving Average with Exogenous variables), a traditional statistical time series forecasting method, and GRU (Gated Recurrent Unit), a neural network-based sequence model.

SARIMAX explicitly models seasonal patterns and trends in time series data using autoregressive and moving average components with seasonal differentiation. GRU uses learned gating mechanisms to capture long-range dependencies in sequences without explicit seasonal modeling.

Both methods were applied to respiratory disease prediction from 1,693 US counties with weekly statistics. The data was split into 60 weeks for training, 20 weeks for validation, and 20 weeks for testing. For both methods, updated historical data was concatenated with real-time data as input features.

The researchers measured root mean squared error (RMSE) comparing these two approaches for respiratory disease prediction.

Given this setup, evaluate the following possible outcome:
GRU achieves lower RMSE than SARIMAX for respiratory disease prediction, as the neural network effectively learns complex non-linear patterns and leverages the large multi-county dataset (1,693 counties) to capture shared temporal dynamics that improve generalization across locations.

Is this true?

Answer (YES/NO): YES